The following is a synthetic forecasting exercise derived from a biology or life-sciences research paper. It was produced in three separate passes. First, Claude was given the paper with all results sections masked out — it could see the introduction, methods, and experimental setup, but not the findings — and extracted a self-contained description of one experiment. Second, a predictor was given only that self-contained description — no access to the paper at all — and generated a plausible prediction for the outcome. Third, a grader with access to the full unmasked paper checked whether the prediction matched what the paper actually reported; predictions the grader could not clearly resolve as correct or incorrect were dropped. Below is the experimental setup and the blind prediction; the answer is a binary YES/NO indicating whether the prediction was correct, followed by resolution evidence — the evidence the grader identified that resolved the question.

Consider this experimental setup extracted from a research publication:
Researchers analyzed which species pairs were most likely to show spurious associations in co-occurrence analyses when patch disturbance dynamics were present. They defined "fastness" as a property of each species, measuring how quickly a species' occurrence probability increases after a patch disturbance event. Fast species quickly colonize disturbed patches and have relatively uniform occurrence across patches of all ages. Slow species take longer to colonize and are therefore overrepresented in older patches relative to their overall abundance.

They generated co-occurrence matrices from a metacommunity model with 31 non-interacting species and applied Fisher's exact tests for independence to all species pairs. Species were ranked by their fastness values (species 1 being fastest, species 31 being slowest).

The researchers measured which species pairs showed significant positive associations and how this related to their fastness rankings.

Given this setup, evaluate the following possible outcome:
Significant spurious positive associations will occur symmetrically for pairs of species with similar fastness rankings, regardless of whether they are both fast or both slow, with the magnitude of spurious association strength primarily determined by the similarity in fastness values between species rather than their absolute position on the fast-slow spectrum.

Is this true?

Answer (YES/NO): NO